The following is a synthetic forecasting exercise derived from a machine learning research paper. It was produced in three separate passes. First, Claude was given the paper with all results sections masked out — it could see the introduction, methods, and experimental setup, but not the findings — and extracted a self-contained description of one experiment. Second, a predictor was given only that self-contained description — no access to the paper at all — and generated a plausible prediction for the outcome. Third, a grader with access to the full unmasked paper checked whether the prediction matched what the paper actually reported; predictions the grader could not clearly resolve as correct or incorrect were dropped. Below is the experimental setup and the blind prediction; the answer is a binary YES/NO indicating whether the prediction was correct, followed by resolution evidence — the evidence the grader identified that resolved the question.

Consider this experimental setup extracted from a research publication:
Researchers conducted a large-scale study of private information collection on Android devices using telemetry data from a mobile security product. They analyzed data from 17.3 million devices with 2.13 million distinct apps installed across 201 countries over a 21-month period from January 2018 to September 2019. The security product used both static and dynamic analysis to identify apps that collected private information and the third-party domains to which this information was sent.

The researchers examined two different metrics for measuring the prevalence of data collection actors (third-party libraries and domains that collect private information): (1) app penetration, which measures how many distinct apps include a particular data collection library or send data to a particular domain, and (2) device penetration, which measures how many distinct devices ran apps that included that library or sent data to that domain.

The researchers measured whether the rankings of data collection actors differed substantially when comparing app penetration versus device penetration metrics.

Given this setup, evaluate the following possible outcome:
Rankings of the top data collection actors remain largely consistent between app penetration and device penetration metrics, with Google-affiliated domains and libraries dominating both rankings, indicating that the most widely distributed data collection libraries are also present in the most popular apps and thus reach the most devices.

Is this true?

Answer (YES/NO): NO